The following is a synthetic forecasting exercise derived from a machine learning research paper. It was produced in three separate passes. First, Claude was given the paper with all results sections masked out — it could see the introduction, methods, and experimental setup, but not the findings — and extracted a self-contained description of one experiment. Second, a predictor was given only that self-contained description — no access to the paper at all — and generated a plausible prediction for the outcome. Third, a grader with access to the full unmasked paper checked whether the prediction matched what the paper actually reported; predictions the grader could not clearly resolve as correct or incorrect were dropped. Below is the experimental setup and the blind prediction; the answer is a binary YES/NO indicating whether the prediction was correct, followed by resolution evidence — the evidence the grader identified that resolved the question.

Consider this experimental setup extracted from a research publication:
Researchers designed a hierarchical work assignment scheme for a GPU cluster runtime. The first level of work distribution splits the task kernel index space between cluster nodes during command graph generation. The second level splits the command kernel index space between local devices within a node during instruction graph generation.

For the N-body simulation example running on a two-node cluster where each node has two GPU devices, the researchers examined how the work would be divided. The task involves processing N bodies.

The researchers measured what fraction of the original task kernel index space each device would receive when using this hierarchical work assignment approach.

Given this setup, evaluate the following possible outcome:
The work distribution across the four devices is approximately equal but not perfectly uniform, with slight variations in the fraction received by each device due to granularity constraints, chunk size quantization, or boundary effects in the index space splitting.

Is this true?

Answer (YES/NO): NO